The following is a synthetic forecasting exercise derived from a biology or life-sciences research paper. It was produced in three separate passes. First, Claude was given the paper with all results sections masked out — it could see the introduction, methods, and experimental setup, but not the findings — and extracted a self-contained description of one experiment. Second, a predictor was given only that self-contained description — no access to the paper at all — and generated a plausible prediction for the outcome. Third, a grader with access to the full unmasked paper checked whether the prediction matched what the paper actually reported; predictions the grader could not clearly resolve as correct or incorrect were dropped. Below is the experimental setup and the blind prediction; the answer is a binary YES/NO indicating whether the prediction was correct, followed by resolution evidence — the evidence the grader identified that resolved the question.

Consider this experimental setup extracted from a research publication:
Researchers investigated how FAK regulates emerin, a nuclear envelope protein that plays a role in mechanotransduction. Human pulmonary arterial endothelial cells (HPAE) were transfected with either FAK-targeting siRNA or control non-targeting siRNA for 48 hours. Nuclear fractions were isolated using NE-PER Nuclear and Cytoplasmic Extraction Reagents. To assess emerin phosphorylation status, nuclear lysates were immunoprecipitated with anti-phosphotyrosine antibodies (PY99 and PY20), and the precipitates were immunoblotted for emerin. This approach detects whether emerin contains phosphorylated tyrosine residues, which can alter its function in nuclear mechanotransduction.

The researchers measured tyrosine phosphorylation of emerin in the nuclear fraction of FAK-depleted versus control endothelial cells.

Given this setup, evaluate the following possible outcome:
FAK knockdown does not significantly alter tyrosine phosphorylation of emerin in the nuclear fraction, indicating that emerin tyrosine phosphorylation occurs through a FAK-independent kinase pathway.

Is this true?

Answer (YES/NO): NO